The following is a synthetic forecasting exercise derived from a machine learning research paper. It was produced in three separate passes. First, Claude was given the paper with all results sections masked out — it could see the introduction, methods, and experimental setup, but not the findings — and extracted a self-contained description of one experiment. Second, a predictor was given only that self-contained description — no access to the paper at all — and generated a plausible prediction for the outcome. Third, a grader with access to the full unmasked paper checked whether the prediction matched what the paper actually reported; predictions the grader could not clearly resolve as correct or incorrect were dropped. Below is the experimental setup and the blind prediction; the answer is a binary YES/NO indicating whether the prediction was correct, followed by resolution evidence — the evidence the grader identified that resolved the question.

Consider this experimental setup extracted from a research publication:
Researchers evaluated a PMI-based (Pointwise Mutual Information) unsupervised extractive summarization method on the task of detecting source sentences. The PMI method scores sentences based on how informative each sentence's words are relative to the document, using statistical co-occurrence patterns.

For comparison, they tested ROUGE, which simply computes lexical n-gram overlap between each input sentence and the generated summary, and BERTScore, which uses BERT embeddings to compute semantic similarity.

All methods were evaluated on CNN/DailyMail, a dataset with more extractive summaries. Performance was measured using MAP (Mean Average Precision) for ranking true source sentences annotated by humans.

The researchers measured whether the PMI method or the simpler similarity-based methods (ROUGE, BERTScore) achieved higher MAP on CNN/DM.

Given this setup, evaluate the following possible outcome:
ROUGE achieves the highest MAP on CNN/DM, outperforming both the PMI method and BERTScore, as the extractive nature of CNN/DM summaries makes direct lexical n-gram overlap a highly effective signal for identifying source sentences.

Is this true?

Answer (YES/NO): NO